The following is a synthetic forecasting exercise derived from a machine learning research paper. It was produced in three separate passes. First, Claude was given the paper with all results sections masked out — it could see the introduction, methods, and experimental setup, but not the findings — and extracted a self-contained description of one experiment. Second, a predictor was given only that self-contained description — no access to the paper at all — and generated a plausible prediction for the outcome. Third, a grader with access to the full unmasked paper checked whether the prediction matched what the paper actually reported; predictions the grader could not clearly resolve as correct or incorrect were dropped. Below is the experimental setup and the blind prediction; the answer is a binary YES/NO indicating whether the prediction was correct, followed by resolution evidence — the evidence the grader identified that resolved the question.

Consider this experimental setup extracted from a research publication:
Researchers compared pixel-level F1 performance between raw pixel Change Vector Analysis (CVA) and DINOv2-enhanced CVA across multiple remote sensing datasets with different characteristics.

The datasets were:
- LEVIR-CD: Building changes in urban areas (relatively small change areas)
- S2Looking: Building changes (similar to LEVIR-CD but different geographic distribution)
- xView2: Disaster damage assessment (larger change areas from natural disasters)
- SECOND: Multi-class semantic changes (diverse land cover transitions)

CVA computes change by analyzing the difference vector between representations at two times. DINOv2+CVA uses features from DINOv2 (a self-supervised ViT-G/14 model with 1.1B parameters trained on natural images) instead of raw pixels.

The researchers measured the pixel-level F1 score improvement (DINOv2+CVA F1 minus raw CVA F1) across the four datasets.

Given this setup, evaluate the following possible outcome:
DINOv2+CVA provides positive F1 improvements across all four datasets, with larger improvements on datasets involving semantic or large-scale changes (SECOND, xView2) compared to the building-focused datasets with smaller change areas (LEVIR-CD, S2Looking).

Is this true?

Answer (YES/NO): NO